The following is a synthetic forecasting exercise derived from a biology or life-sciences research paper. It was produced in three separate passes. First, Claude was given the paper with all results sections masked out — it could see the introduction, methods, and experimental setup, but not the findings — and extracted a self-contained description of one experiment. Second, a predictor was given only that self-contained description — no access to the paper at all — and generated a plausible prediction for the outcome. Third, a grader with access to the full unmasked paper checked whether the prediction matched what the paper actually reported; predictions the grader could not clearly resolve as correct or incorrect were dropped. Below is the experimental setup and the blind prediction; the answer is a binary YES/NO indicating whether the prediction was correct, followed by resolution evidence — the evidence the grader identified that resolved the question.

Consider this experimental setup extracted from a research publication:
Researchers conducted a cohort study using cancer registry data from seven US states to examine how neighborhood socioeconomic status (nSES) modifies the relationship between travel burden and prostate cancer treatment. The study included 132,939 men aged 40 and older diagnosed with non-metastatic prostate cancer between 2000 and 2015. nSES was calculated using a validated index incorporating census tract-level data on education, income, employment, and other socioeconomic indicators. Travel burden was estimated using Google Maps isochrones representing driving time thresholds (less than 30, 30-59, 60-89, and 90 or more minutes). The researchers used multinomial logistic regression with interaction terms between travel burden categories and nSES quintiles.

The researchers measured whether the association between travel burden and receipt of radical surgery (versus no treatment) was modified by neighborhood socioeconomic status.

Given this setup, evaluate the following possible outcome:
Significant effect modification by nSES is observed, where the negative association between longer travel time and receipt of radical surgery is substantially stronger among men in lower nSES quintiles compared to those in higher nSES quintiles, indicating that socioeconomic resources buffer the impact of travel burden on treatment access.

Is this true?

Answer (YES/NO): NO